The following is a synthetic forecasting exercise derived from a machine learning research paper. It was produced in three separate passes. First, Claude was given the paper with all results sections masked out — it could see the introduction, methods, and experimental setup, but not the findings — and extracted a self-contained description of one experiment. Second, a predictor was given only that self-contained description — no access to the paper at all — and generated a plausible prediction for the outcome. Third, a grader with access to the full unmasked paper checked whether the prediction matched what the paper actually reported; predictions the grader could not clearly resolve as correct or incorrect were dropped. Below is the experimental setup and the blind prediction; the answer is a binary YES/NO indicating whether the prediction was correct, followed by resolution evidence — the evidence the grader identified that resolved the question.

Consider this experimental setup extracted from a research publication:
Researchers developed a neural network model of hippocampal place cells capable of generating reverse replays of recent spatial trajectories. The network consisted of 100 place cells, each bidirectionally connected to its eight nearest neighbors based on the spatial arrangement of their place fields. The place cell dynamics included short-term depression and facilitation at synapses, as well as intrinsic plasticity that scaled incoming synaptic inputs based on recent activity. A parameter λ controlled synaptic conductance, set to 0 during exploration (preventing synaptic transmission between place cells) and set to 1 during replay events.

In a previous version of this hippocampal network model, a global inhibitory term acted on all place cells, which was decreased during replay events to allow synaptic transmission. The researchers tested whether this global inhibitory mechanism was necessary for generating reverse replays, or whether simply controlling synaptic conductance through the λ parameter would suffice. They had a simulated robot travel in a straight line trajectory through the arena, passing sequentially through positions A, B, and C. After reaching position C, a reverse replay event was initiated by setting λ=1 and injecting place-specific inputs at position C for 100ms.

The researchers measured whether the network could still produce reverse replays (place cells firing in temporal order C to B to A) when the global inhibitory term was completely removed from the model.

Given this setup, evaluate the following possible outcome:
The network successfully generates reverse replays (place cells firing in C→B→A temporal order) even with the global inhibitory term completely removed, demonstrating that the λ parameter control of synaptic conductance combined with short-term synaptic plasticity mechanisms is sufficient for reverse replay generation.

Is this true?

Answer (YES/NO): YES